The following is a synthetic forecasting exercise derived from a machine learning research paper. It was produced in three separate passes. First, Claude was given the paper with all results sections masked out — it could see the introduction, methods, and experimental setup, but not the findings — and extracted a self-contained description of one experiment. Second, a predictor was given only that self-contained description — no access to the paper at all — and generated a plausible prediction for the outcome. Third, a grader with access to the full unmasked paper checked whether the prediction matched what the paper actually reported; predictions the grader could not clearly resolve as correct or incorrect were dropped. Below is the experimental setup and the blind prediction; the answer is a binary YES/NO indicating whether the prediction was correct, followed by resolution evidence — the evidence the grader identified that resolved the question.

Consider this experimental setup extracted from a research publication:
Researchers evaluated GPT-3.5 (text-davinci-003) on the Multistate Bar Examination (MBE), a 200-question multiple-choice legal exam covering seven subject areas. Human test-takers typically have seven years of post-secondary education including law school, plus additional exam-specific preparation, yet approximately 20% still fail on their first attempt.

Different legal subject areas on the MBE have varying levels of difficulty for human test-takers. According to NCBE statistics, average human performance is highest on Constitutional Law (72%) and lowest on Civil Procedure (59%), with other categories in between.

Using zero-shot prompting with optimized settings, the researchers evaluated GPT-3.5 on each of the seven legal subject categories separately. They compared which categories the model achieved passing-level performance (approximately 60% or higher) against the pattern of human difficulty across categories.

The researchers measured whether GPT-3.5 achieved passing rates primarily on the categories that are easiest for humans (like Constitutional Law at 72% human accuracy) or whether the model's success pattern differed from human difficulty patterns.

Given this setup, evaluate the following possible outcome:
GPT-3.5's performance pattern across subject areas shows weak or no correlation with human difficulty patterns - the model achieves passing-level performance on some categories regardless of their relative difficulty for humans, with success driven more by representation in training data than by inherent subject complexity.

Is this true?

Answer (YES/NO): YES